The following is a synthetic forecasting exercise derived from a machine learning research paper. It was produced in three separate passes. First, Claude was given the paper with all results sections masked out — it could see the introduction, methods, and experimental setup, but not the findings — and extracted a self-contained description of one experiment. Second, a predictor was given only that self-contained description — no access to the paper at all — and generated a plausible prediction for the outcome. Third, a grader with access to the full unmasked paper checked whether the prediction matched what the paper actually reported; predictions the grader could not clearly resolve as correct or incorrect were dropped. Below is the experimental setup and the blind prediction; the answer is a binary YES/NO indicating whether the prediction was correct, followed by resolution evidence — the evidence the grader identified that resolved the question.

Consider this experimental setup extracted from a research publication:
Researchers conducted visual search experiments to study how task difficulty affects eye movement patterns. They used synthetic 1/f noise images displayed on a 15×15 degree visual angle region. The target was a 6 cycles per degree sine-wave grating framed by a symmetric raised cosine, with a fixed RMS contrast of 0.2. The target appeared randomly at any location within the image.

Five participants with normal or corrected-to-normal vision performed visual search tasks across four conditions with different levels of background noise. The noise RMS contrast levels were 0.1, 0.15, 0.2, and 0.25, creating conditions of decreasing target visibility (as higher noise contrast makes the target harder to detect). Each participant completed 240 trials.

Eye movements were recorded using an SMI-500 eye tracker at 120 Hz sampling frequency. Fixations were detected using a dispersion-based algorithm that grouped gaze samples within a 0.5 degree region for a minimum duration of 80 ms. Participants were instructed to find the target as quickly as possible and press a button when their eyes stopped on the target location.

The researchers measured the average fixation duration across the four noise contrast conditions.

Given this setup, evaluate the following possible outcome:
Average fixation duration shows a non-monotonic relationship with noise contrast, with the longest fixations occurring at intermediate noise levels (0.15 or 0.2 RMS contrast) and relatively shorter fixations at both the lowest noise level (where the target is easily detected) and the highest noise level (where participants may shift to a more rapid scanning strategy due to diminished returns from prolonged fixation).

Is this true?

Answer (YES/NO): NO